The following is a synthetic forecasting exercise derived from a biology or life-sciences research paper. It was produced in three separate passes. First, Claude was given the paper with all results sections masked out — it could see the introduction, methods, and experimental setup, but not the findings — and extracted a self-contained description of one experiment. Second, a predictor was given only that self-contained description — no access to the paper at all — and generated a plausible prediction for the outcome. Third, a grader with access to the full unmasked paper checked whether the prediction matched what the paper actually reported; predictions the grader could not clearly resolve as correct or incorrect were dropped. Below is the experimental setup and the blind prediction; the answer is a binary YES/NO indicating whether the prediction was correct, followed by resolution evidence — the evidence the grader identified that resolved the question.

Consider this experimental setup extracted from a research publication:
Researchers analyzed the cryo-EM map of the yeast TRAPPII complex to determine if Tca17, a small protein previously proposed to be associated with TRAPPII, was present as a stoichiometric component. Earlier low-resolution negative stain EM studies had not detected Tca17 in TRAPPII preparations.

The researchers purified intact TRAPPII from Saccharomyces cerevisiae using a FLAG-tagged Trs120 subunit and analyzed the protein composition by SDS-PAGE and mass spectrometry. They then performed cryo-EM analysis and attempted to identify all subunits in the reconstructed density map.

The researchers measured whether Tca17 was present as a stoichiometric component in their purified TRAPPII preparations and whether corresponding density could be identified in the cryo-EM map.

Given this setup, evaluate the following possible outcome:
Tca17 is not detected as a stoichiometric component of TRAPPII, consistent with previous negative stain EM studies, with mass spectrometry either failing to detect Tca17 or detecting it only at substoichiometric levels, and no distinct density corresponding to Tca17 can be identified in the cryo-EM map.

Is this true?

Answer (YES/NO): NO